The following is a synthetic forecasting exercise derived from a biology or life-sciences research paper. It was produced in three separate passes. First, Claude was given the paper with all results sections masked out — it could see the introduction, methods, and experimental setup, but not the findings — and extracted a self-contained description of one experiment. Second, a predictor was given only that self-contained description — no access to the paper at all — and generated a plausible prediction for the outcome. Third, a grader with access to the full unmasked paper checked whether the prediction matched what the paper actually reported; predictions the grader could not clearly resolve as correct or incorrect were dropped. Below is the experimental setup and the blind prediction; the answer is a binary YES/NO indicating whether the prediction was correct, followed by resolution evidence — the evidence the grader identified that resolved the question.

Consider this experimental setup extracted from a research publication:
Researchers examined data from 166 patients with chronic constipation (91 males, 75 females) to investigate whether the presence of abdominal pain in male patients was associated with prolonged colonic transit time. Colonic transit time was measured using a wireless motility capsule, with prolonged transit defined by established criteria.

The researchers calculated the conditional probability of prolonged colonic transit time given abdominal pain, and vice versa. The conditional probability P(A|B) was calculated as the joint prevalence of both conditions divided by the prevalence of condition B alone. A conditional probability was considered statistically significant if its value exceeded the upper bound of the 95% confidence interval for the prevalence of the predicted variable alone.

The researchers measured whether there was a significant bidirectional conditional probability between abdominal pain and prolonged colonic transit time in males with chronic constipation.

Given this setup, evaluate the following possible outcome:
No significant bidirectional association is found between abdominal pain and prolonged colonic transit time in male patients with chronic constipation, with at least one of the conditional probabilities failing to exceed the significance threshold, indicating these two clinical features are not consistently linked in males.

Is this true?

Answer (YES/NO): NO